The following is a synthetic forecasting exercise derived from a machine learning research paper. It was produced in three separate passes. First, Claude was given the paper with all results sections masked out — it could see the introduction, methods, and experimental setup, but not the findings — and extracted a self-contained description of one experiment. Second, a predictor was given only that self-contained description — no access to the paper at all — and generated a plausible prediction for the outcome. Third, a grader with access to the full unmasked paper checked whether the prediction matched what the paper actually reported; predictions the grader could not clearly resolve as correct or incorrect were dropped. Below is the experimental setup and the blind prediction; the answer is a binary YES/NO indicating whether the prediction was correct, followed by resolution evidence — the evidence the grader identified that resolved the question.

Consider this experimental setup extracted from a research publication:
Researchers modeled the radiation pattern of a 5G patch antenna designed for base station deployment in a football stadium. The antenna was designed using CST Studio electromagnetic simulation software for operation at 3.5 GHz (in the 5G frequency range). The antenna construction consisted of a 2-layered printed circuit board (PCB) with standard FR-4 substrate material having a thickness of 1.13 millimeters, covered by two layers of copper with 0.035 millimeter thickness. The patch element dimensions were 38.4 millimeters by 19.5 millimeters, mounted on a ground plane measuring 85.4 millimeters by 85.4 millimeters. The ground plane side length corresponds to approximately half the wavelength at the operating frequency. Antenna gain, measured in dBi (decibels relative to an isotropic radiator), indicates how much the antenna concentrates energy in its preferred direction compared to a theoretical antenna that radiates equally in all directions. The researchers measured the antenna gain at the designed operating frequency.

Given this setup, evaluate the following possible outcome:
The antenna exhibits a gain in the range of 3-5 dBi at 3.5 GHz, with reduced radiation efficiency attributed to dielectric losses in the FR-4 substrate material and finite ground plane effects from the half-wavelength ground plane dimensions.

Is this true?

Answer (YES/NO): YES